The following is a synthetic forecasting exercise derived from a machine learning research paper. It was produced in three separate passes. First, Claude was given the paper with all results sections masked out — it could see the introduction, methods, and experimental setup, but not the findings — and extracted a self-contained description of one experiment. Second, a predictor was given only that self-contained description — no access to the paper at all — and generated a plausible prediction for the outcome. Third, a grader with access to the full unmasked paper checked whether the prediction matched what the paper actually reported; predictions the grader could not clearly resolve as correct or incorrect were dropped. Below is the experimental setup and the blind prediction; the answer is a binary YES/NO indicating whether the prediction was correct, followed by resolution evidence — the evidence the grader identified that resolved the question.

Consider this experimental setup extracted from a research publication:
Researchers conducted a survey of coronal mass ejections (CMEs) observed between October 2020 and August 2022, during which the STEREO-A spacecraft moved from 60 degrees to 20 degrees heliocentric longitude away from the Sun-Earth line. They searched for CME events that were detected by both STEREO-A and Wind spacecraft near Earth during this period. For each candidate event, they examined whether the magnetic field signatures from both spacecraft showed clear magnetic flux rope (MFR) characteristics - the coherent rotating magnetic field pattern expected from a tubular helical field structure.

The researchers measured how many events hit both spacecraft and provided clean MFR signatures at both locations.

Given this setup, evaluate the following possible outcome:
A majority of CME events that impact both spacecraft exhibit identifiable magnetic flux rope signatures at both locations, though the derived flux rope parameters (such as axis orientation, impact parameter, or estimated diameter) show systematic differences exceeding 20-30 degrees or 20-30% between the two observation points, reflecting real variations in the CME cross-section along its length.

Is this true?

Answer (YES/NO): NO